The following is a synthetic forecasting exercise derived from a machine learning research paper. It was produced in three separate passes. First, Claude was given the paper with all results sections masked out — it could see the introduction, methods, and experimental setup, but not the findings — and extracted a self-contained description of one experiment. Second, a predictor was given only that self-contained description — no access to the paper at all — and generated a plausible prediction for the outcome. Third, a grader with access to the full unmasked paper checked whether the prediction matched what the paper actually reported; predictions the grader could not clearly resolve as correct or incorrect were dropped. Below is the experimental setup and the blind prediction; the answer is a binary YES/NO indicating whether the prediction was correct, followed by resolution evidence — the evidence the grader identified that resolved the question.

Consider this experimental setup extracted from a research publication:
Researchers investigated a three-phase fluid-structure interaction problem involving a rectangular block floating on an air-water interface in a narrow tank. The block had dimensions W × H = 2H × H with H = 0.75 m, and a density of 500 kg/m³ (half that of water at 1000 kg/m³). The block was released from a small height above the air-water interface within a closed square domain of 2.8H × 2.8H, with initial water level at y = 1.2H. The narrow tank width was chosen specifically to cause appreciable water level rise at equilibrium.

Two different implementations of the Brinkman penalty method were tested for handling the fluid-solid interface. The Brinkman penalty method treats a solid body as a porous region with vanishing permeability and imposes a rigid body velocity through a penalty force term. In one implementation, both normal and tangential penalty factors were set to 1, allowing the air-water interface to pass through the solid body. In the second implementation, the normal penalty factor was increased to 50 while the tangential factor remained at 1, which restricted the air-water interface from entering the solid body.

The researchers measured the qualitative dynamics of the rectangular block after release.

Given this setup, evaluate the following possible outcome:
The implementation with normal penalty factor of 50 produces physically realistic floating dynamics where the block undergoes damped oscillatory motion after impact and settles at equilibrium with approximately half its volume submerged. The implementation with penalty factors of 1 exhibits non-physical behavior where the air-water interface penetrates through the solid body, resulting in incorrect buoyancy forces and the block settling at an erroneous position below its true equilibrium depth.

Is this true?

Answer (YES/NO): NO